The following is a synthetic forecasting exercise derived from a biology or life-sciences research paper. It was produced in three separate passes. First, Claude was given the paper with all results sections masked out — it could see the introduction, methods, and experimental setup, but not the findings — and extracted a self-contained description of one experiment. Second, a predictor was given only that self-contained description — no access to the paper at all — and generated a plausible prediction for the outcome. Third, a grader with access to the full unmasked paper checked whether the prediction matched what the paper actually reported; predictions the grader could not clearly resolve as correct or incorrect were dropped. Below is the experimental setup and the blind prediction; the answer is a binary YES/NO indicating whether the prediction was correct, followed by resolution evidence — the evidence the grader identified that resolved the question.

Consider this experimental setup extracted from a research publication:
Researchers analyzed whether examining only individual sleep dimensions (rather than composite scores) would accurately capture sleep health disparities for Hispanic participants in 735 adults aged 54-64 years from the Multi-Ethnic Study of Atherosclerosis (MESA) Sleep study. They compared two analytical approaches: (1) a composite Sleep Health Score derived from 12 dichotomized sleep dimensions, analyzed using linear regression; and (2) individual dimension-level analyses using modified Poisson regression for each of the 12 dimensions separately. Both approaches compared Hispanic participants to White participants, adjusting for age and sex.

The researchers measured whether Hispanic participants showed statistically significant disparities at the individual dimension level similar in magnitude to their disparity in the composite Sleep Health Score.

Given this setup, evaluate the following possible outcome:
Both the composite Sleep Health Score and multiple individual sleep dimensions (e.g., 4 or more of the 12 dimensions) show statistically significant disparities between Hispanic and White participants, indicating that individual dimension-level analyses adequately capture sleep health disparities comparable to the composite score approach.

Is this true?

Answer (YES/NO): NO